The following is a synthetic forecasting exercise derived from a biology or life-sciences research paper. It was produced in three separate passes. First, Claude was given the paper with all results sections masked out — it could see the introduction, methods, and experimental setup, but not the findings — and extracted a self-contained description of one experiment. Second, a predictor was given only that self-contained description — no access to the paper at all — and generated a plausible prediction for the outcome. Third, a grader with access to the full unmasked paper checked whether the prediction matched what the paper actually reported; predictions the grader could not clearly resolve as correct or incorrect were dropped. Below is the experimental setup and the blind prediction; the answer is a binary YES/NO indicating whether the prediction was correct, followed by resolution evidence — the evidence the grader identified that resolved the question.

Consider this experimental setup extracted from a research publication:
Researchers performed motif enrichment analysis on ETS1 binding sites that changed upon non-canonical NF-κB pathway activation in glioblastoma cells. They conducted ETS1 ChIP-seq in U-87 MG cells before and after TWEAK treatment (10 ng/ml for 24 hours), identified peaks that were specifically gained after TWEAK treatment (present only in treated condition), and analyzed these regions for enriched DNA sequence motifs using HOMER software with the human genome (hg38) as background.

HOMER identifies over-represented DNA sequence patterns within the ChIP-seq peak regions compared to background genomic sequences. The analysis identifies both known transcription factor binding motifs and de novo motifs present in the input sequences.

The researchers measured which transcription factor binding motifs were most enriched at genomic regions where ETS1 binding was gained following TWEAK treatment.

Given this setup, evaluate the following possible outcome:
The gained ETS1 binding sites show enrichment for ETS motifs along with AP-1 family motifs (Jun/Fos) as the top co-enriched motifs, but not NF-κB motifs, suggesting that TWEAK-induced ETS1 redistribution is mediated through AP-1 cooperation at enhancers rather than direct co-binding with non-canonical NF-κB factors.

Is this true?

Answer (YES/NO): NO